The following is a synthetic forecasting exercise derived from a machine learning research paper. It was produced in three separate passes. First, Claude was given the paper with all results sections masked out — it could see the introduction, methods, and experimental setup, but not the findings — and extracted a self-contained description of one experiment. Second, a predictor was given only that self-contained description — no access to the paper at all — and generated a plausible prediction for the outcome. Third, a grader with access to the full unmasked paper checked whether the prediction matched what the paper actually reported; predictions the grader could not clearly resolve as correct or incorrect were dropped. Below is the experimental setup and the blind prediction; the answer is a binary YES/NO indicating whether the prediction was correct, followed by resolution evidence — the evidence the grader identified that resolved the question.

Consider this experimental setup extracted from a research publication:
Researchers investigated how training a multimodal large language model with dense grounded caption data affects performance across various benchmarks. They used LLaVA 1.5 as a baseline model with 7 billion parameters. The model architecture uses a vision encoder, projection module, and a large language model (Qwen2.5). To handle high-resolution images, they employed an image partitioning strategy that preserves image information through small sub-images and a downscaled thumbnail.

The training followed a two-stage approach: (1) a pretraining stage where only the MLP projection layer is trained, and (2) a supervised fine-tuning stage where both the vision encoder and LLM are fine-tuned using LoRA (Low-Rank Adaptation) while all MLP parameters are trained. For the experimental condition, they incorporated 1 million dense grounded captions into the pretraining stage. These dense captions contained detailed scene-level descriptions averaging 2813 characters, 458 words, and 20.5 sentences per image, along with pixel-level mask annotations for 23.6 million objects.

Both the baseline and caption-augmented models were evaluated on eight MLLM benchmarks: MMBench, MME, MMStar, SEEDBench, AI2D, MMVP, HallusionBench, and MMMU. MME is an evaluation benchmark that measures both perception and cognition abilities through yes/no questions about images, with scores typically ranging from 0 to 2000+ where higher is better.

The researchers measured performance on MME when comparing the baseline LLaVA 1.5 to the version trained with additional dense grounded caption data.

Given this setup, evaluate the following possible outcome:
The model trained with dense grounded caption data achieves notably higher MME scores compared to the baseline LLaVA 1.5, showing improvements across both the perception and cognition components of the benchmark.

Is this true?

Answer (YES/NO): NO